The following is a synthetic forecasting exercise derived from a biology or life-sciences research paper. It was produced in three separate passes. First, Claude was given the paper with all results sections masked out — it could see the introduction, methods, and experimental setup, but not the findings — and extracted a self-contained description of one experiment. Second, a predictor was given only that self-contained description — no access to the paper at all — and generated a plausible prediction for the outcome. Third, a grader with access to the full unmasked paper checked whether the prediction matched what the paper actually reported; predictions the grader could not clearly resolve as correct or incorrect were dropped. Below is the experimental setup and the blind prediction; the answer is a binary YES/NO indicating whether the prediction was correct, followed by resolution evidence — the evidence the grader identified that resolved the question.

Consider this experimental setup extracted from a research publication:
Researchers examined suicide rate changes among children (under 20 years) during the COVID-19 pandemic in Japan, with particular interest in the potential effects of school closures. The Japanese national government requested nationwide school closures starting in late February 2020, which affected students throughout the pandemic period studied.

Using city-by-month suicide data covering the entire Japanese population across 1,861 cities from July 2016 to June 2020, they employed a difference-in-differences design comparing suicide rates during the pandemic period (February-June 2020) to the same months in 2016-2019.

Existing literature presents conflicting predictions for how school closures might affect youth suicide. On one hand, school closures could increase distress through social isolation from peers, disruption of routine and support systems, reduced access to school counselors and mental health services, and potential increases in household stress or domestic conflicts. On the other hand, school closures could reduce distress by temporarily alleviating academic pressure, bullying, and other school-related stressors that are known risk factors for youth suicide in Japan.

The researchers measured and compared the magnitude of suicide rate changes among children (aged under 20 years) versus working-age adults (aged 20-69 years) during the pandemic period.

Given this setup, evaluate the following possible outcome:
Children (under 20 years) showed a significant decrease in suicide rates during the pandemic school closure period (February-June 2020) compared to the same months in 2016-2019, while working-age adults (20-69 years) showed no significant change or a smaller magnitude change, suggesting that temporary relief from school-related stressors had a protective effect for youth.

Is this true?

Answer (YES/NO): NO